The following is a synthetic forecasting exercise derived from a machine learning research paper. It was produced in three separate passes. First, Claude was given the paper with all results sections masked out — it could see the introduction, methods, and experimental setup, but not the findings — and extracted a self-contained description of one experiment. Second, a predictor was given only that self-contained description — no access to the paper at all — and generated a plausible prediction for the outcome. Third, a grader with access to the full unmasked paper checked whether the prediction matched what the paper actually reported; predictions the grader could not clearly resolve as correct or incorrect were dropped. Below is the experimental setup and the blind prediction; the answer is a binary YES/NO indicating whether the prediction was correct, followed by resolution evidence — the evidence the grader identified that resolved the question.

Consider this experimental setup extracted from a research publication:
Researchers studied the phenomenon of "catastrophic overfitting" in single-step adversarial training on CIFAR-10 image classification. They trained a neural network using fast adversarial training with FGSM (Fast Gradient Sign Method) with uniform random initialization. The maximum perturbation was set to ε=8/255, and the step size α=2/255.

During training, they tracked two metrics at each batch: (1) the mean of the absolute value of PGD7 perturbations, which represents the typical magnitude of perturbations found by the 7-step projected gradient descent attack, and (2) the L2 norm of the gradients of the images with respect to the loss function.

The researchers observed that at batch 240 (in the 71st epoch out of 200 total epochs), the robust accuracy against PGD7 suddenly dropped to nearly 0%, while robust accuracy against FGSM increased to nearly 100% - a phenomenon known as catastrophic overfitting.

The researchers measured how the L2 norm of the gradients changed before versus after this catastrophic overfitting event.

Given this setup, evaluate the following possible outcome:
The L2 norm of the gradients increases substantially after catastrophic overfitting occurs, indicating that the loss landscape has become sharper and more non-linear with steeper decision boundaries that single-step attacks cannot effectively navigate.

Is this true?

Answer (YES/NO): YES